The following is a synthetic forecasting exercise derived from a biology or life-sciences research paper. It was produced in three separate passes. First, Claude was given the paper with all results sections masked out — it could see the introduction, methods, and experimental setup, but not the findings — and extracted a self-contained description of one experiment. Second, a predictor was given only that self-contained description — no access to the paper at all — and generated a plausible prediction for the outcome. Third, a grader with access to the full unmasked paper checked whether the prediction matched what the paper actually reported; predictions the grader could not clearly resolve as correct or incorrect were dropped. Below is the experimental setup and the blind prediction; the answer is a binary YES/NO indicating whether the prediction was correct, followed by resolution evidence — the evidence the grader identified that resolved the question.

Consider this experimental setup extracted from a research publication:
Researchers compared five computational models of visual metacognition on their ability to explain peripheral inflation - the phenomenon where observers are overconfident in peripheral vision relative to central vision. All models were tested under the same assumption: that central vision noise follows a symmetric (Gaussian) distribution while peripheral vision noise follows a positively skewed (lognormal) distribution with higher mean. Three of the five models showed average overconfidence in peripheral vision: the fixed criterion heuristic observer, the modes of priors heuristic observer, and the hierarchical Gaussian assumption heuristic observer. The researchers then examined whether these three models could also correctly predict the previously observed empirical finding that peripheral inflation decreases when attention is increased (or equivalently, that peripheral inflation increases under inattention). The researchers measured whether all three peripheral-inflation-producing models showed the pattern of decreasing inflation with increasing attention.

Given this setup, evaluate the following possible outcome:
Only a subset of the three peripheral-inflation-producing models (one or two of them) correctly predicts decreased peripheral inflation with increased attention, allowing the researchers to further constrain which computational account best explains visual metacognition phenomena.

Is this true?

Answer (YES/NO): YES